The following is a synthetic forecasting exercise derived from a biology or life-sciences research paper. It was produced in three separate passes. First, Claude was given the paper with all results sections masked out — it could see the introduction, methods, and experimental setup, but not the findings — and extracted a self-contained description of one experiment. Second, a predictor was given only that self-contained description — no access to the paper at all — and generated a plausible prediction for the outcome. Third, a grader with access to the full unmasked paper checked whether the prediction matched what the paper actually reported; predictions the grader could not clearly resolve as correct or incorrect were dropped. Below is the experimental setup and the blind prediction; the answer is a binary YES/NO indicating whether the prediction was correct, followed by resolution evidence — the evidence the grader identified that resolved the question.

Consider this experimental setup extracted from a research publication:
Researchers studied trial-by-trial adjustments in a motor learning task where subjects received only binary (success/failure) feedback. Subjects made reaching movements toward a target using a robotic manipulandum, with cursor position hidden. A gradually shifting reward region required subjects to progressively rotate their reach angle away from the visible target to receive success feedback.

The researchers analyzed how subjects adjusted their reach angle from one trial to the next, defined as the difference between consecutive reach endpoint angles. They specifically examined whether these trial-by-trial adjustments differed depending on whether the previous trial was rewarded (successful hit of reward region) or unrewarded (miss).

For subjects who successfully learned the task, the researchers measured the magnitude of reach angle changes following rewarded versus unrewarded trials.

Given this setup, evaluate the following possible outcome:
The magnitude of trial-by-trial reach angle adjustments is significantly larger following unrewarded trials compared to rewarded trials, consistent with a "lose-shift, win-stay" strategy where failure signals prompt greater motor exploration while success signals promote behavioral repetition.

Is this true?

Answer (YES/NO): YES